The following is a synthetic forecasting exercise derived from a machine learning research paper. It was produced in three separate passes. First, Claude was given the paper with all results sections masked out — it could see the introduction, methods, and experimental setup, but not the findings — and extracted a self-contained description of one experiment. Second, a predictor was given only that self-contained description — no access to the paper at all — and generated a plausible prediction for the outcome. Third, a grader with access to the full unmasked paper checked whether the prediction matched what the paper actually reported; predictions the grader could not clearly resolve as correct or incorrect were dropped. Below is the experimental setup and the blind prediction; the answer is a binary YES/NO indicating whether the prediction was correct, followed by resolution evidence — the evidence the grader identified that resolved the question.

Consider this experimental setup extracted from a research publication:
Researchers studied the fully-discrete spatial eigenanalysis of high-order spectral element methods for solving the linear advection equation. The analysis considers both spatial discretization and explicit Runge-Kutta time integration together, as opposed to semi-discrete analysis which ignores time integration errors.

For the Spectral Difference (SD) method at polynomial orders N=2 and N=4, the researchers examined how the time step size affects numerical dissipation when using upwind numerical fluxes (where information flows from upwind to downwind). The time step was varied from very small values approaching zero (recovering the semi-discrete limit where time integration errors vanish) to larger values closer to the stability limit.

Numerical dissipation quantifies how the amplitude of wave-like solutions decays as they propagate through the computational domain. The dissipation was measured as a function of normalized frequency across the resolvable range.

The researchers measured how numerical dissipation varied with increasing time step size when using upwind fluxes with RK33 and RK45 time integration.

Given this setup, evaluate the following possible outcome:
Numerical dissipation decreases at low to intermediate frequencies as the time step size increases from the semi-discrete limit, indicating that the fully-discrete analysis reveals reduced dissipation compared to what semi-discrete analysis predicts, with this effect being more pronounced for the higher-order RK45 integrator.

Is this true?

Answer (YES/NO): NO